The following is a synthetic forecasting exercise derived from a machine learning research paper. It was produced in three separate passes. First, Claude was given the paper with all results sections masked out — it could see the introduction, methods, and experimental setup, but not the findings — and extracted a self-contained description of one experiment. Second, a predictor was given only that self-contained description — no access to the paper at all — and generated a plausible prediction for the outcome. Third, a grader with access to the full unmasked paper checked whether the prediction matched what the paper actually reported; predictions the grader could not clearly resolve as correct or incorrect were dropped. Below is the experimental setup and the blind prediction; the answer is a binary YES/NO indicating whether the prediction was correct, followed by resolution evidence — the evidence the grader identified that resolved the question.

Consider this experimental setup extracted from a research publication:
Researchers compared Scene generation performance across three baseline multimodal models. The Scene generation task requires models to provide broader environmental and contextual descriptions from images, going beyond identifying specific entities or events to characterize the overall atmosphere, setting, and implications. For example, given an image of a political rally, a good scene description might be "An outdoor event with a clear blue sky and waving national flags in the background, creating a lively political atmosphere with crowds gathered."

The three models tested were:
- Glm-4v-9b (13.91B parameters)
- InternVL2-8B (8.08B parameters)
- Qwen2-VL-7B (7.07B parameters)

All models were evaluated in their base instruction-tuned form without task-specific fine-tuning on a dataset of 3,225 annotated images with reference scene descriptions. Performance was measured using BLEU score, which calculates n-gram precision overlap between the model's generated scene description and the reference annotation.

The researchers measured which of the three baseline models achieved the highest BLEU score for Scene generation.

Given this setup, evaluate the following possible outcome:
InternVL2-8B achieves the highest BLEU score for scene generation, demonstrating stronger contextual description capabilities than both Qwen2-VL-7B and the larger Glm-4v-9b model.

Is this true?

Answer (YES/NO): YES